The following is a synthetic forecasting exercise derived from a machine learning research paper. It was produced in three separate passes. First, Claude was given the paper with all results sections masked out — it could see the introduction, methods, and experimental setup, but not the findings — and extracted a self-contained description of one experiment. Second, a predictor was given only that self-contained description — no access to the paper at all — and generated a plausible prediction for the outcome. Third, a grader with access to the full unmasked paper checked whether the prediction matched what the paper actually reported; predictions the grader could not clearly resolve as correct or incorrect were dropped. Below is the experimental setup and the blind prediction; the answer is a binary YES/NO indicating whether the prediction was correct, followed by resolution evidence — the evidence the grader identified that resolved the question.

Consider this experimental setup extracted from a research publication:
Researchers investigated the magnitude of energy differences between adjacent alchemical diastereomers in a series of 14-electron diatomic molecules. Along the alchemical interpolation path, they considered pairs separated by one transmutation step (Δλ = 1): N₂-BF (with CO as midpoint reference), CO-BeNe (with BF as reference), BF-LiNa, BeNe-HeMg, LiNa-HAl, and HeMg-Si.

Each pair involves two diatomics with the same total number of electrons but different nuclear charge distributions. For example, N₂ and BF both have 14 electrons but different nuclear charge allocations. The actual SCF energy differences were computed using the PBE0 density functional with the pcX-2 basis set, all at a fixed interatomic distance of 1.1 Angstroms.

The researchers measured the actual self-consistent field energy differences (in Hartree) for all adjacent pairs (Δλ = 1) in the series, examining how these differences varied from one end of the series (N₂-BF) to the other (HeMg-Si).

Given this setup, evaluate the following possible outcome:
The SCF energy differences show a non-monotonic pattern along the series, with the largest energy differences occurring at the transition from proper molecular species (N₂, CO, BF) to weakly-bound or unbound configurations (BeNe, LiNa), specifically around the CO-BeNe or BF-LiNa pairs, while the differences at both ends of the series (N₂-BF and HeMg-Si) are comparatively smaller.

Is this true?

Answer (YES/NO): NO